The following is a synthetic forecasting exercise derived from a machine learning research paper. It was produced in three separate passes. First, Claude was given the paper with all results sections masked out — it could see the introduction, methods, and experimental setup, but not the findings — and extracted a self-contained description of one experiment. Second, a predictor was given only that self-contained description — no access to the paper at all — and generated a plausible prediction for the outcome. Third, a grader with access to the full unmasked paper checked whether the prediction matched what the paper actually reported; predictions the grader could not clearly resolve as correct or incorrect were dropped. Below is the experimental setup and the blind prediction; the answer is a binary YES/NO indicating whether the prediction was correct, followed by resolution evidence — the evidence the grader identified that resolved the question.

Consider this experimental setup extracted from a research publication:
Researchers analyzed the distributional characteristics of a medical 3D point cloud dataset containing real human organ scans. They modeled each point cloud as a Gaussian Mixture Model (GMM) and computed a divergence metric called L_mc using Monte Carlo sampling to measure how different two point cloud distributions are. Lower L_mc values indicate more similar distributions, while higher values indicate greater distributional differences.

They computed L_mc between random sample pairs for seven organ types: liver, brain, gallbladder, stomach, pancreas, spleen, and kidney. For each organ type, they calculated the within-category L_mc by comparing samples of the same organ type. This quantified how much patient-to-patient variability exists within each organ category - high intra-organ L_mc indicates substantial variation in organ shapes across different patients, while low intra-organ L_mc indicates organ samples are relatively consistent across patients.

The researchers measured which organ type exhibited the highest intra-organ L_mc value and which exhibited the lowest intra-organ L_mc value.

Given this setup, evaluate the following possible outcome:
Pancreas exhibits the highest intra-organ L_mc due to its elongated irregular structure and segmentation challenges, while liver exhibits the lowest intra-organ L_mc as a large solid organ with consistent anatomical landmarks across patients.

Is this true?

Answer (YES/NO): YES